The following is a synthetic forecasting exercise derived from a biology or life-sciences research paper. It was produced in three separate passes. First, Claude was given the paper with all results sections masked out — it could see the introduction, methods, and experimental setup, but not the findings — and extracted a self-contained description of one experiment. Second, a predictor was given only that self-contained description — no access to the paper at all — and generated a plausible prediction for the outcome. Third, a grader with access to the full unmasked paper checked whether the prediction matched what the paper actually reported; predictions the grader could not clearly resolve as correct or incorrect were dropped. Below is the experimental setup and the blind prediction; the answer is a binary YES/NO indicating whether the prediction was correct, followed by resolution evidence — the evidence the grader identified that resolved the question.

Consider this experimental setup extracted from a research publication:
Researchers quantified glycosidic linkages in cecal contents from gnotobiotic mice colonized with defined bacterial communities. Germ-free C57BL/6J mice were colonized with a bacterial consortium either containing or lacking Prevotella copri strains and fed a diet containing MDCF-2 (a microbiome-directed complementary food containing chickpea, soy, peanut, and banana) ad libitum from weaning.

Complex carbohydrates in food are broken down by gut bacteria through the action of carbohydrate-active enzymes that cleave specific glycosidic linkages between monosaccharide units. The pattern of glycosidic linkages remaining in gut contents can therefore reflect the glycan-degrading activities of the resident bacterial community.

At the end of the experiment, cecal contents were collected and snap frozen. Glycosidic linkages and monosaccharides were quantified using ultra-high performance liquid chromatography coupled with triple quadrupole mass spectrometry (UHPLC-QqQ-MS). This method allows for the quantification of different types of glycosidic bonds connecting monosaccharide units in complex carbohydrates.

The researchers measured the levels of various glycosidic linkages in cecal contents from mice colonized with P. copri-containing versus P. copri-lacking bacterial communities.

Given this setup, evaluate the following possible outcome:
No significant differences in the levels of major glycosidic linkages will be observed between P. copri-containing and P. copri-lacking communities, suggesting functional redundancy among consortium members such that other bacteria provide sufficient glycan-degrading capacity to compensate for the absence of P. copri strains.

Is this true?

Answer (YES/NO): NO